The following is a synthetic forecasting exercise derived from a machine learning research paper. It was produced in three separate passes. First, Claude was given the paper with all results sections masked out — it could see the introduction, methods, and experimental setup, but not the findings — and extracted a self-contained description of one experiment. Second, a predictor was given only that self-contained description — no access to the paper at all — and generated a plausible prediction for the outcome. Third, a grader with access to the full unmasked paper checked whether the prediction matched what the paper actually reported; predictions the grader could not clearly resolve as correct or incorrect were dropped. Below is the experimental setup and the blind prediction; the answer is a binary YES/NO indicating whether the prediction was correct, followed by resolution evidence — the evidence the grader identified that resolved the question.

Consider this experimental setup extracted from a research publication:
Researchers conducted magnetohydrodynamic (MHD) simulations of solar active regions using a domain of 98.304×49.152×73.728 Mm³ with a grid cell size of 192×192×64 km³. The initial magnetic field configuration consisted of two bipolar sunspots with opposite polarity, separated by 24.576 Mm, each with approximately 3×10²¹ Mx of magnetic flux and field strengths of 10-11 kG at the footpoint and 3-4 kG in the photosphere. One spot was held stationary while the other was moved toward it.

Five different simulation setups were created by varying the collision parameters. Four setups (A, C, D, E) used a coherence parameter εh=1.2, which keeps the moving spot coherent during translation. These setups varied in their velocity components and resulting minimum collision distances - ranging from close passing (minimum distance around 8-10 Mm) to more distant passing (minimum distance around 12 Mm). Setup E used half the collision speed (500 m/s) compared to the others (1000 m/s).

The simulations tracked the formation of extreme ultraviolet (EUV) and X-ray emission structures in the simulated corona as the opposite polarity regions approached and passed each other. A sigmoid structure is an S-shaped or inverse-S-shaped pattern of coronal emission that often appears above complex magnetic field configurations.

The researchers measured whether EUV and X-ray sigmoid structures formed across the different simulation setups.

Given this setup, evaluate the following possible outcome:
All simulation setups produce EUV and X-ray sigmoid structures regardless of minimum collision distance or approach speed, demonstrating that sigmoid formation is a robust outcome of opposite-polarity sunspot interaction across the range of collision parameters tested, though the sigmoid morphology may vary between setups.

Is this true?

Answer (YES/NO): YES